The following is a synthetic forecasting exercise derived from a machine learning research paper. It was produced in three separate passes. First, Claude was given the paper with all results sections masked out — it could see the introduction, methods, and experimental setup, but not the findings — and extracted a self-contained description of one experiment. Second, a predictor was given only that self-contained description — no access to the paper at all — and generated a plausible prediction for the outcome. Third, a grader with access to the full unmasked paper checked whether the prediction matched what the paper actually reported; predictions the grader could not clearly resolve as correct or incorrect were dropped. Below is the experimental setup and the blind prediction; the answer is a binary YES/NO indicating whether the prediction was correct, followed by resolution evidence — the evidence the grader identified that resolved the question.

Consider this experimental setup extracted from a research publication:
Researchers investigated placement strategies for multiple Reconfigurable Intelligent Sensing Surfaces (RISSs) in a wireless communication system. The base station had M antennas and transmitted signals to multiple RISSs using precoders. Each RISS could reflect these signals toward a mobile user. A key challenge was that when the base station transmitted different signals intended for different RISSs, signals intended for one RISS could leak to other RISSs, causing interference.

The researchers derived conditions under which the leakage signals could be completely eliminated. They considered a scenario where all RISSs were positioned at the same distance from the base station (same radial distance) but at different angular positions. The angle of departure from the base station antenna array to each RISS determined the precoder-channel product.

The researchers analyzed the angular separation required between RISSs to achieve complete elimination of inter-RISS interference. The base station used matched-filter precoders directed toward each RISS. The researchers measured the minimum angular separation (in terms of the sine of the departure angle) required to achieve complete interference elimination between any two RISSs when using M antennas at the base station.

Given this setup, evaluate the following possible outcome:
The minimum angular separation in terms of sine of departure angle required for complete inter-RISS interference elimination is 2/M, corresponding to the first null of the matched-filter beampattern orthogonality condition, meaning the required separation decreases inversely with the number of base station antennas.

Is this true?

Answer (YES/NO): YES